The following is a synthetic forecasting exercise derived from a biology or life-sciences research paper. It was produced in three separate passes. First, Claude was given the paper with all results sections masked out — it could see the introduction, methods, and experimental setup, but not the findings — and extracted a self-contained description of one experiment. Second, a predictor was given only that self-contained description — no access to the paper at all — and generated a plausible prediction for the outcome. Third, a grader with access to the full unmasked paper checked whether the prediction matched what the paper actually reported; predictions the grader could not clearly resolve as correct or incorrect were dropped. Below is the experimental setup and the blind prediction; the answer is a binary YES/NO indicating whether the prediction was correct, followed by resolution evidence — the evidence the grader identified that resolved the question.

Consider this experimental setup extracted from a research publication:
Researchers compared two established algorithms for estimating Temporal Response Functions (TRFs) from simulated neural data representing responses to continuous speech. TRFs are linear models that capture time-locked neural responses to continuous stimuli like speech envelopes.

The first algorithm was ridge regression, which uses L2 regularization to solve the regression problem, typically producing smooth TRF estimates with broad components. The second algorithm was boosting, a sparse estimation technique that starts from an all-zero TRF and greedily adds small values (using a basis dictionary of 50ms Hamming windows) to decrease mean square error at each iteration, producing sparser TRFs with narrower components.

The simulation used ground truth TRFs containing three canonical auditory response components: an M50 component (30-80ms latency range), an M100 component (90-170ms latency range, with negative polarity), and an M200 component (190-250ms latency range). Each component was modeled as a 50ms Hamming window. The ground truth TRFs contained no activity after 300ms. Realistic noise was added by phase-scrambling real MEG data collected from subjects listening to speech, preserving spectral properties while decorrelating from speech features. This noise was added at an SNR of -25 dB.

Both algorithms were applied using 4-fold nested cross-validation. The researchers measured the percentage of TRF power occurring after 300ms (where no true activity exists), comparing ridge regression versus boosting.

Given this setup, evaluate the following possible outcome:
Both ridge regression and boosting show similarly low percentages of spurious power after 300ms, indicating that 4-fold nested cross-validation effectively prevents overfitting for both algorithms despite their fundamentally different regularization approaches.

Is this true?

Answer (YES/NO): NO